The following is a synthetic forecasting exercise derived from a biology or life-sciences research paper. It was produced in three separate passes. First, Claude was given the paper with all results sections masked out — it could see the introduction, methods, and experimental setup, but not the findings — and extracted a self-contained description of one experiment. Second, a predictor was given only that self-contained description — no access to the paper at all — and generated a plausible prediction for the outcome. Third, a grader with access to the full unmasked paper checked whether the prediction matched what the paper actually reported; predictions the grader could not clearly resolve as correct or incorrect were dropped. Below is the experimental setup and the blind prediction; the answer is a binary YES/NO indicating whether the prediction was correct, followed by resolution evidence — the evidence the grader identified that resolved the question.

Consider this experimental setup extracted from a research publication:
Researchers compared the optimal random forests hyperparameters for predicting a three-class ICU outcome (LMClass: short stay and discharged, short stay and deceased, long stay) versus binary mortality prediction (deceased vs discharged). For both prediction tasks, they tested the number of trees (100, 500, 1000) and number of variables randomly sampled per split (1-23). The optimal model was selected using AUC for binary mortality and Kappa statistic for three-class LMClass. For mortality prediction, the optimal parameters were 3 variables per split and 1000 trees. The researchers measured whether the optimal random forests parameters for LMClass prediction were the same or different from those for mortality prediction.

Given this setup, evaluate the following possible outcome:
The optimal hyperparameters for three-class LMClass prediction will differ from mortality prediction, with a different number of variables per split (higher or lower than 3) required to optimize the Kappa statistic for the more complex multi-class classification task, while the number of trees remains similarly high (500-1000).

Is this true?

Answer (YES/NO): YES